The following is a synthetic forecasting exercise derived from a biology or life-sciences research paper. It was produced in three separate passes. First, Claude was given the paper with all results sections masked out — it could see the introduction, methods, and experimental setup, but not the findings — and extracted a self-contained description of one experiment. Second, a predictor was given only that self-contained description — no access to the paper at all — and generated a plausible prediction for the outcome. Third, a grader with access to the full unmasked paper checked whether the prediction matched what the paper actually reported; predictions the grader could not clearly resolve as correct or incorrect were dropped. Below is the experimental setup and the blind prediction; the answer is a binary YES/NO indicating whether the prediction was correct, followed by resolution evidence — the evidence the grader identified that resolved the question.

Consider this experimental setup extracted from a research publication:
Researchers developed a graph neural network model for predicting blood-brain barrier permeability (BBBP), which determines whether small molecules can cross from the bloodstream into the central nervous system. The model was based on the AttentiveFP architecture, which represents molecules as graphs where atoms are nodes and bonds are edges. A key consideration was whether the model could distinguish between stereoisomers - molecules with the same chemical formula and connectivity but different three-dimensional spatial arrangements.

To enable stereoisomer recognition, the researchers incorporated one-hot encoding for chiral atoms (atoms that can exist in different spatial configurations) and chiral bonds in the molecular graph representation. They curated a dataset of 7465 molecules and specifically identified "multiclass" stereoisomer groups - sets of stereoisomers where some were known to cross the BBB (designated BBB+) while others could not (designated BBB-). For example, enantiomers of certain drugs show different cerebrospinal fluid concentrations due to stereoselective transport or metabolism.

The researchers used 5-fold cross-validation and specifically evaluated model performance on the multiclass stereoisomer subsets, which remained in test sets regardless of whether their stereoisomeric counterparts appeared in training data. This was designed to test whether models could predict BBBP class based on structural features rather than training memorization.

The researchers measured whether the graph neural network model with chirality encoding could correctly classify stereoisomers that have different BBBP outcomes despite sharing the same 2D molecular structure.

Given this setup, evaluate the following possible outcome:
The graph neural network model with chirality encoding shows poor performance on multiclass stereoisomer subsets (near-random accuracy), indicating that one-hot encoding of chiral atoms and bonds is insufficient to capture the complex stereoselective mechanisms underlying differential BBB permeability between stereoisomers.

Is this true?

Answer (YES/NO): NO